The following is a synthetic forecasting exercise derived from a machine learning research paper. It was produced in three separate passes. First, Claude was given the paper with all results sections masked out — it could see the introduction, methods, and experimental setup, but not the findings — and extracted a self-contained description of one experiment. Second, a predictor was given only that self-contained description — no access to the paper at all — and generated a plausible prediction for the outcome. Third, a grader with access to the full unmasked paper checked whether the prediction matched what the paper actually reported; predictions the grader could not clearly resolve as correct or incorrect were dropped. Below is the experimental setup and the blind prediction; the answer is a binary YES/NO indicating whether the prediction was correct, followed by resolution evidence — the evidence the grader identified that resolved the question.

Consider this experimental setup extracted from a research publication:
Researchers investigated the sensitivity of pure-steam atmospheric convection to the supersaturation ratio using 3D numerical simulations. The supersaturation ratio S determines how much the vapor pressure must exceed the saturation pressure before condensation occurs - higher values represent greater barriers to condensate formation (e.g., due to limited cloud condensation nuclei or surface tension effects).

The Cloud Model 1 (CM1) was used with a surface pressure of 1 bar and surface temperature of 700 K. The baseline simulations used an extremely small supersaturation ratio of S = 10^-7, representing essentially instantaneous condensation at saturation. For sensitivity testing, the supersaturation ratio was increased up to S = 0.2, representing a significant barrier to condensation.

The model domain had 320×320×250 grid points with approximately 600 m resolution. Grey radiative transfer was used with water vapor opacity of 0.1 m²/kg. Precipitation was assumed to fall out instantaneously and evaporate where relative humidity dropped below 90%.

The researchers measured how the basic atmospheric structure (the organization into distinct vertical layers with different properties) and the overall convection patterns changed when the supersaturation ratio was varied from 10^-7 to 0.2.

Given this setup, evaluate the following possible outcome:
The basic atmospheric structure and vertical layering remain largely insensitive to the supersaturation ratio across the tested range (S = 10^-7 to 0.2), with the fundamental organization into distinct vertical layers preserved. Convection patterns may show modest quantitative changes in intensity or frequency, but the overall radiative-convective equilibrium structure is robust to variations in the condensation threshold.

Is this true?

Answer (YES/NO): YES